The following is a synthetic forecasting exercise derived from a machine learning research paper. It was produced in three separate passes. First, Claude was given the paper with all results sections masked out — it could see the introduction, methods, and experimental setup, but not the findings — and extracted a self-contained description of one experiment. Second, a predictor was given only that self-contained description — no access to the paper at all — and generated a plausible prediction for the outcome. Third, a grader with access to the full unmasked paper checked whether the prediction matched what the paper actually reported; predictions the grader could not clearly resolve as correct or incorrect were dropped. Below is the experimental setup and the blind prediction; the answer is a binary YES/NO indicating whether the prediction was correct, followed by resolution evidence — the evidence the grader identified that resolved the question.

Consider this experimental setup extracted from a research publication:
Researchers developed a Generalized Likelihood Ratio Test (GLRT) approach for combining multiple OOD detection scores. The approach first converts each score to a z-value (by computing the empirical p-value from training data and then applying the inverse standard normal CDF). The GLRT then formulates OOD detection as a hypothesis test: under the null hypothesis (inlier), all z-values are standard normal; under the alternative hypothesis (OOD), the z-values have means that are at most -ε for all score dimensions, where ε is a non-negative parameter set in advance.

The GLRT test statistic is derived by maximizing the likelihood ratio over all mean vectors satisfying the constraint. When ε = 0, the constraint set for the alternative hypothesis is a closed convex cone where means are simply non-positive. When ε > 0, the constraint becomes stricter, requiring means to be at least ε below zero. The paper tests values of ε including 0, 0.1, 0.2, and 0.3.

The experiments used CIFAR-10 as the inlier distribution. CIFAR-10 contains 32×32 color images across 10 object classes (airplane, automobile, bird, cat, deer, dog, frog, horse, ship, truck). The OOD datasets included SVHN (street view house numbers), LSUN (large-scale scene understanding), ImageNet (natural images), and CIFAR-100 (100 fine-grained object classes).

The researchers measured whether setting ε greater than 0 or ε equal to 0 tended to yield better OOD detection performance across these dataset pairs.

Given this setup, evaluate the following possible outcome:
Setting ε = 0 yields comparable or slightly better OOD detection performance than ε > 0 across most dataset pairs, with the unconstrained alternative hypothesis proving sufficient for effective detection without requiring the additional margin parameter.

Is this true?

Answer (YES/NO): NO